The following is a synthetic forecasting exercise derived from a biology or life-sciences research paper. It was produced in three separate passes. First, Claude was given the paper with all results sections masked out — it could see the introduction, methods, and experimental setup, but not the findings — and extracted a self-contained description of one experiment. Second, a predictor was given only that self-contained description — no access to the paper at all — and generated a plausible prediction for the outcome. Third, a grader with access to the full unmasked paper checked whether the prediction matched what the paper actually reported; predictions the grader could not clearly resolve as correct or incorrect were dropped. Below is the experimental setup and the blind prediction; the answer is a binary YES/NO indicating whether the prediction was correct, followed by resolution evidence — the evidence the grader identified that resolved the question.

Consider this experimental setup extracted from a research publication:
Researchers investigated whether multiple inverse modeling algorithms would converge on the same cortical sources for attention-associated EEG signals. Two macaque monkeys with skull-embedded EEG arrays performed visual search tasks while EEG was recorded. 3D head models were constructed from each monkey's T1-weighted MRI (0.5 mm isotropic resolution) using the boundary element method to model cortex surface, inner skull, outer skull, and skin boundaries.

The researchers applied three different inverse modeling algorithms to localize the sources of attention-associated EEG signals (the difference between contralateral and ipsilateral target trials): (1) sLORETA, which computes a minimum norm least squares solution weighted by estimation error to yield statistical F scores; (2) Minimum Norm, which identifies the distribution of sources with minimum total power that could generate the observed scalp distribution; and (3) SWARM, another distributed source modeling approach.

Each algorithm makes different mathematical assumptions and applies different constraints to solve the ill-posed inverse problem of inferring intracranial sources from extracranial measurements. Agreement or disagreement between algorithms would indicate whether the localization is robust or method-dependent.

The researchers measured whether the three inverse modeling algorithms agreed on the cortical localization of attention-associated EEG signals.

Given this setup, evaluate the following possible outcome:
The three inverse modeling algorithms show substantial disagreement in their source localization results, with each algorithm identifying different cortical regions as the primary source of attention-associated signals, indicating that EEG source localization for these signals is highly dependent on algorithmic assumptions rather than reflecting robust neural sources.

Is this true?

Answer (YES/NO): NO